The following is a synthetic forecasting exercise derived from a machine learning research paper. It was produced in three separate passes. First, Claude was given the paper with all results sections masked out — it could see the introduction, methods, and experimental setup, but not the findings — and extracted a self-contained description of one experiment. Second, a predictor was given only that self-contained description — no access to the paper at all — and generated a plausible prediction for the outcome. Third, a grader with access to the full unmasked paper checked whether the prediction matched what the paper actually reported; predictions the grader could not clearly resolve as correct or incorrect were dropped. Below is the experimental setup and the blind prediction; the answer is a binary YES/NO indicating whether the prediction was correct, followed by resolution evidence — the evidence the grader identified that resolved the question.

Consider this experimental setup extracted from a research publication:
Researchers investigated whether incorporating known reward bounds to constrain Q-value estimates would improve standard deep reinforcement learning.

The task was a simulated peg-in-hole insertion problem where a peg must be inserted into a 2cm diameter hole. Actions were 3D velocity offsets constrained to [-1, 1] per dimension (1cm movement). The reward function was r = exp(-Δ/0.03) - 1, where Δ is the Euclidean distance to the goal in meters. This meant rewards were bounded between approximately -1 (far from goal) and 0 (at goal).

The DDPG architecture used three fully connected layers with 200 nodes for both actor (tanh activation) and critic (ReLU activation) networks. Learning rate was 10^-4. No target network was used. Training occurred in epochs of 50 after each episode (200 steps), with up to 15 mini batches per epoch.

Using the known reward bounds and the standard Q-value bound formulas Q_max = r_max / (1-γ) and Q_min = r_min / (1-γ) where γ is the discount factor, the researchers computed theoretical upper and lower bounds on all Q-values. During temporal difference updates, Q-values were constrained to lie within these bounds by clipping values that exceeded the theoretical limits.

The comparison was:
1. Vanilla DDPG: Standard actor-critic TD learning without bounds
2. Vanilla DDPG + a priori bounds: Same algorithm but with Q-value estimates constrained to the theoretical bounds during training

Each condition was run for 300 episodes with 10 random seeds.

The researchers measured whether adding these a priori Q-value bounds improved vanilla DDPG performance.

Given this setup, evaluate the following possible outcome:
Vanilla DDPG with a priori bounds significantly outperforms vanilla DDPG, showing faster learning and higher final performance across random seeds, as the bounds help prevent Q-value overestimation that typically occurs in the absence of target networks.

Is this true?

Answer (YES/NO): NO